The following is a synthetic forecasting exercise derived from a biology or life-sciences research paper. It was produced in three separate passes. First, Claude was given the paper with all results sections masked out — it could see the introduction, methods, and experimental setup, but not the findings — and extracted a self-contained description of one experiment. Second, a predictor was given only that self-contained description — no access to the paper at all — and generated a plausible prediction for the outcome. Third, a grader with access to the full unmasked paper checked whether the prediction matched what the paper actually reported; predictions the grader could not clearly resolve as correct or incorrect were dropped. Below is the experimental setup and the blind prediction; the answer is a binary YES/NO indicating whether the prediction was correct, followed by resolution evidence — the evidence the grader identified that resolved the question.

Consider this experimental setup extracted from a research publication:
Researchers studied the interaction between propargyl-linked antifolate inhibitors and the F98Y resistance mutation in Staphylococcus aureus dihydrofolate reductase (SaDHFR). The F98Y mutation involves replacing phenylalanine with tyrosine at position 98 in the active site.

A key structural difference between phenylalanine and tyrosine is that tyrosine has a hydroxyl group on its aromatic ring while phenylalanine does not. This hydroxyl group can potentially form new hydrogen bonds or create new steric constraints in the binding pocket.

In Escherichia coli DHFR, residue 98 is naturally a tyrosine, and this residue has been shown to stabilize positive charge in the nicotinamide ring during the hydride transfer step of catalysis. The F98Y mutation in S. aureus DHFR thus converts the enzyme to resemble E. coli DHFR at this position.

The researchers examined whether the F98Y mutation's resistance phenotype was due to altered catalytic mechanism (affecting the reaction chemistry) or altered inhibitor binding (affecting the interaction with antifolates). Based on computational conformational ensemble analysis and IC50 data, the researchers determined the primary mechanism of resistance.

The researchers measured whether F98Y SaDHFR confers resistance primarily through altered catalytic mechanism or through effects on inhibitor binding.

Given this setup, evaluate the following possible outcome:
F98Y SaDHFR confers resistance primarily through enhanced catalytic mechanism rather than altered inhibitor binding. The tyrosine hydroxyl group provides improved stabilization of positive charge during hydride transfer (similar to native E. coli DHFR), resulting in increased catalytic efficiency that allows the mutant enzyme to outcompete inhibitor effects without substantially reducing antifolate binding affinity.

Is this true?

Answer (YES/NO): NO